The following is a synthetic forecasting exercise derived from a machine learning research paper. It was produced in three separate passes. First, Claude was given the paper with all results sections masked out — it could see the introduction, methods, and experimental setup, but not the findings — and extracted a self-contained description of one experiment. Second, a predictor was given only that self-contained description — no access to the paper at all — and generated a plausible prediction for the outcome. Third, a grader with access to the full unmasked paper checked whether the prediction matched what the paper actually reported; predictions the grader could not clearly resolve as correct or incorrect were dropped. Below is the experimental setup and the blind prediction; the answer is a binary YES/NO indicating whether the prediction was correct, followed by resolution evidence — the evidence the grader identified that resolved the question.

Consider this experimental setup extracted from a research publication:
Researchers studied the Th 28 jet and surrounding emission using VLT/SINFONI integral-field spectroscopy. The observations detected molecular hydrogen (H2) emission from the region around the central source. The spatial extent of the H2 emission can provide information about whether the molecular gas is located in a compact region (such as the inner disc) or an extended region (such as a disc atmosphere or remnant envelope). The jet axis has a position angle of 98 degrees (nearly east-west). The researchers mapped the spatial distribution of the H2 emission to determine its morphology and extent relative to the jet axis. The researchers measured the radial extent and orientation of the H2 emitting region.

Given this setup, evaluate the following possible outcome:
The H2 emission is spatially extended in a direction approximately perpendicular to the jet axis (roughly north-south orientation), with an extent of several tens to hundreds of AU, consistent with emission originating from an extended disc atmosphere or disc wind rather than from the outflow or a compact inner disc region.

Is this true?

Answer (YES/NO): YES